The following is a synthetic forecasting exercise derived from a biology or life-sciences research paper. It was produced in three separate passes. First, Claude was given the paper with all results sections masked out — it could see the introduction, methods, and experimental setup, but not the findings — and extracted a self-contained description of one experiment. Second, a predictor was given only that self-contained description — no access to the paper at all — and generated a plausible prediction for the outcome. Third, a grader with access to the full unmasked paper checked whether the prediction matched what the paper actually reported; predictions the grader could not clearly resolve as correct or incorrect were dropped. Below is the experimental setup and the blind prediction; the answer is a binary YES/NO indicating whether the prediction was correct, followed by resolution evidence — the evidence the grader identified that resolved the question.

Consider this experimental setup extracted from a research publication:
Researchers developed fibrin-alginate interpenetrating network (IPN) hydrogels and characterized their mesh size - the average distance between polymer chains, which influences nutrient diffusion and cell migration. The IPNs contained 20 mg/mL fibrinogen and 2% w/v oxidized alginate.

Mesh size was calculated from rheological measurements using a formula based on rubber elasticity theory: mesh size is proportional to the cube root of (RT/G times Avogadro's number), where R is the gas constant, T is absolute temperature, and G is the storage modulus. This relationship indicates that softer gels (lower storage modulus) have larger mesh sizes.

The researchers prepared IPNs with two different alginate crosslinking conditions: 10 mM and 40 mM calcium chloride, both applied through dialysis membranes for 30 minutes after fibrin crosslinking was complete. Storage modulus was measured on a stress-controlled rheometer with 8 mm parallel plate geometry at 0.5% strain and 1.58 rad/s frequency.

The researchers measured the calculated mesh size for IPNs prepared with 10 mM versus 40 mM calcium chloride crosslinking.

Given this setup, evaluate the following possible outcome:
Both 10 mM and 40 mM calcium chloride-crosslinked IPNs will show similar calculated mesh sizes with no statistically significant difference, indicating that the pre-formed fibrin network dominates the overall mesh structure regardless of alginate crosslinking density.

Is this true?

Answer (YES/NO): NO